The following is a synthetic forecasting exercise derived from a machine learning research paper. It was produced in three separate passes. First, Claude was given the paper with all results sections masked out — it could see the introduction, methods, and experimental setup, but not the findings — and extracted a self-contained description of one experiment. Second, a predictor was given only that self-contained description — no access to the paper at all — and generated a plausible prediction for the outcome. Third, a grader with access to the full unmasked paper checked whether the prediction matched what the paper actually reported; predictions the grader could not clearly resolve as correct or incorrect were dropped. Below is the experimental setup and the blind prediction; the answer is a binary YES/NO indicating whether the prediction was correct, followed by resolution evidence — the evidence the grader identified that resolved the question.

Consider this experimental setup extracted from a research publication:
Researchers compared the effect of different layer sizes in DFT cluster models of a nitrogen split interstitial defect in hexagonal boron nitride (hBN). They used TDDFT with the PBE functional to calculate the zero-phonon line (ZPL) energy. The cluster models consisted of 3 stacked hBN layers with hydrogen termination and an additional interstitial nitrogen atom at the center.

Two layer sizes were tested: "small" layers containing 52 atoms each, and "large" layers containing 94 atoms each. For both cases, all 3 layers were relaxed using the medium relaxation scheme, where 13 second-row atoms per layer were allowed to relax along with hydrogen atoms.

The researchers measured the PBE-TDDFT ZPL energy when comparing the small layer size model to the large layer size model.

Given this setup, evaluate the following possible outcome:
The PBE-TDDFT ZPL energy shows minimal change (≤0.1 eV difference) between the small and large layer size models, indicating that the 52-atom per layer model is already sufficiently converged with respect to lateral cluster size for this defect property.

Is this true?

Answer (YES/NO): YES